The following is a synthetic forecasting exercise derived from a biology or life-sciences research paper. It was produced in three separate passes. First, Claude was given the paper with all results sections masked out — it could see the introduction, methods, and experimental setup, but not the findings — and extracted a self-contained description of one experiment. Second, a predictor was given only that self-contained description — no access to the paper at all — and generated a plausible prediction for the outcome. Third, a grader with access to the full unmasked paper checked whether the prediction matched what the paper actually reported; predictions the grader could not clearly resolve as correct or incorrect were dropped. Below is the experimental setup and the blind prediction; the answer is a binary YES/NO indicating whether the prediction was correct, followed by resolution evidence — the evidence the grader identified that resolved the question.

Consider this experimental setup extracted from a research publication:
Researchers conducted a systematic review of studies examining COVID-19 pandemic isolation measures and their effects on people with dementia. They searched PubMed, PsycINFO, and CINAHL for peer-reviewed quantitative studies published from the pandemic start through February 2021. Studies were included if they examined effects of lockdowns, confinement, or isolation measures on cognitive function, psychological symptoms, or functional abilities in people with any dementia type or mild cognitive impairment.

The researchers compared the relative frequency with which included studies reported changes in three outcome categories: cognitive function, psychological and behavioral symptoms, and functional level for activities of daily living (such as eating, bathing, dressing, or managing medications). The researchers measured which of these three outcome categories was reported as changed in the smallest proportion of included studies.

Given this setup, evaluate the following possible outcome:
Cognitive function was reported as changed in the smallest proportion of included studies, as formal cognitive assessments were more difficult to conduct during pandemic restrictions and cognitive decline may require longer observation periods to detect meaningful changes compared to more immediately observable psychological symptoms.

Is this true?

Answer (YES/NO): NO